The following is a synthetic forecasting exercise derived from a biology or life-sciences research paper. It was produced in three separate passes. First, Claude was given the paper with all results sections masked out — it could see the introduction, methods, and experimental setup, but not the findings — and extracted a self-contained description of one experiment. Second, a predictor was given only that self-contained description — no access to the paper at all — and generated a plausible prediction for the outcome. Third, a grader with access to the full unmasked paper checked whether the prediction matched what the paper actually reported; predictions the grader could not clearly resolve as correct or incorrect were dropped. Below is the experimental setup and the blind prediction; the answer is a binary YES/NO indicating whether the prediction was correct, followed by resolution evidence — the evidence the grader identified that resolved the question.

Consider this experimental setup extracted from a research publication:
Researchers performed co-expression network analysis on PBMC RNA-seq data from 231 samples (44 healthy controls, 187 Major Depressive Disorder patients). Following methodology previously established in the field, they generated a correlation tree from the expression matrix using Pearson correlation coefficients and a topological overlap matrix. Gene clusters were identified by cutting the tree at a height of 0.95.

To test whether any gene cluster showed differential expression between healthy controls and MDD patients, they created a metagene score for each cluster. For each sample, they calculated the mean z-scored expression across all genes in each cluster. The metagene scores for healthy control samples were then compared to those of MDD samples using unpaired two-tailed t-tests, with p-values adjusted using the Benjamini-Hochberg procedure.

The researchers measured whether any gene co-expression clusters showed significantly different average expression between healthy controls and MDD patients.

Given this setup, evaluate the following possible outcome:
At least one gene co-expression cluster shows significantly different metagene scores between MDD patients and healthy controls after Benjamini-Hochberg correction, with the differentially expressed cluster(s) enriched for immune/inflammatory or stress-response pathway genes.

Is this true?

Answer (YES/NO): NO